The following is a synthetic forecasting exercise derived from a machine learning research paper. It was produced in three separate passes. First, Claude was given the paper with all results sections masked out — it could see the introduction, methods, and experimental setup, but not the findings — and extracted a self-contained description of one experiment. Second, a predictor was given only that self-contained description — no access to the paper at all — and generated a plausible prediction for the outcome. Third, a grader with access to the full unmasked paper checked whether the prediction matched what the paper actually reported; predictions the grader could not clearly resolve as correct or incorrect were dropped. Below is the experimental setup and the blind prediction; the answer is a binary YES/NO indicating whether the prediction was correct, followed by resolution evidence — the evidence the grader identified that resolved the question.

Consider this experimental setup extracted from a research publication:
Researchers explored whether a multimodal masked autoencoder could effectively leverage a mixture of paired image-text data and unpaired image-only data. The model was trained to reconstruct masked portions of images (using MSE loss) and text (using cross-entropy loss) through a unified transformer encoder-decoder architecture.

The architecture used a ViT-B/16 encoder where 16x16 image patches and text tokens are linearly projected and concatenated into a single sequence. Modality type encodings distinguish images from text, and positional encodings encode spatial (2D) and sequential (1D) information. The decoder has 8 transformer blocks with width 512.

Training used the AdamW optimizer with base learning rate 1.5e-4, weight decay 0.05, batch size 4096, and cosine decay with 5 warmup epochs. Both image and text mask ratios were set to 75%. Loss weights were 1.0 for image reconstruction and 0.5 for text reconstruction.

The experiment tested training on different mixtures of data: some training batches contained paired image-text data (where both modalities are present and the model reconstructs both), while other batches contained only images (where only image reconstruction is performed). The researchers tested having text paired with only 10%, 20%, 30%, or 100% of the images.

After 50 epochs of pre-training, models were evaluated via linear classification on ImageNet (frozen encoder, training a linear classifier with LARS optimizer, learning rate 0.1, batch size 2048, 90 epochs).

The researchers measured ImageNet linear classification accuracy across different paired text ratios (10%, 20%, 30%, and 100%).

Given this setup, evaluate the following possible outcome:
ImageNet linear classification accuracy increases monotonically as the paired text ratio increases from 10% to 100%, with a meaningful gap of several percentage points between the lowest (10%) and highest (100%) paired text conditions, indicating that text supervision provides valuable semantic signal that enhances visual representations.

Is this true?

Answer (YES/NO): YES